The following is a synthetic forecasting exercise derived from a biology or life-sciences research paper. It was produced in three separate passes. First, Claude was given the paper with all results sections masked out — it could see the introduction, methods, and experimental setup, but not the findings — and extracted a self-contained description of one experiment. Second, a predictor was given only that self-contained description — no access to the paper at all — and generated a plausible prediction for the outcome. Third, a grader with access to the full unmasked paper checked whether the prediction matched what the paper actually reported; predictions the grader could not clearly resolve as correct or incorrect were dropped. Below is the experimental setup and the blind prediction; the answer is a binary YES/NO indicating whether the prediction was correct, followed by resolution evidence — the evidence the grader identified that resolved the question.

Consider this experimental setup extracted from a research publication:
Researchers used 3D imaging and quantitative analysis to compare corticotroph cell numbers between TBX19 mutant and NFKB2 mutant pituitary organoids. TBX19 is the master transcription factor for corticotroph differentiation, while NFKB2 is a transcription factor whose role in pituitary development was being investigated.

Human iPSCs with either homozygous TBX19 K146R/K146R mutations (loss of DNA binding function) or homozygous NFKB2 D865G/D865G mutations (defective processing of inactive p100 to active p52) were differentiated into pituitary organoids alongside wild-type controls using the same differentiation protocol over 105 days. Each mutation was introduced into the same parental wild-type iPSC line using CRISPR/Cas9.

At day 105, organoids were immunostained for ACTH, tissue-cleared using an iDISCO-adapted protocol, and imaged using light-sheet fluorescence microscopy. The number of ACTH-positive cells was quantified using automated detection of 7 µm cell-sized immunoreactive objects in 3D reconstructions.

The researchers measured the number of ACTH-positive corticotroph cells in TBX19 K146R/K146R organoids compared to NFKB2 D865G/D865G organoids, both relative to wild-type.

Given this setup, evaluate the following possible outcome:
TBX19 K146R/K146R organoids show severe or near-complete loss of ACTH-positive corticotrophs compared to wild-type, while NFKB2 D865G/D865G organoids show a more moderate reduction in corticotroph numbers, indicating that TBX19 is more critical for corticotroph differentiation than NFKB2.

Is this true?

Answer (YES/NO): NO